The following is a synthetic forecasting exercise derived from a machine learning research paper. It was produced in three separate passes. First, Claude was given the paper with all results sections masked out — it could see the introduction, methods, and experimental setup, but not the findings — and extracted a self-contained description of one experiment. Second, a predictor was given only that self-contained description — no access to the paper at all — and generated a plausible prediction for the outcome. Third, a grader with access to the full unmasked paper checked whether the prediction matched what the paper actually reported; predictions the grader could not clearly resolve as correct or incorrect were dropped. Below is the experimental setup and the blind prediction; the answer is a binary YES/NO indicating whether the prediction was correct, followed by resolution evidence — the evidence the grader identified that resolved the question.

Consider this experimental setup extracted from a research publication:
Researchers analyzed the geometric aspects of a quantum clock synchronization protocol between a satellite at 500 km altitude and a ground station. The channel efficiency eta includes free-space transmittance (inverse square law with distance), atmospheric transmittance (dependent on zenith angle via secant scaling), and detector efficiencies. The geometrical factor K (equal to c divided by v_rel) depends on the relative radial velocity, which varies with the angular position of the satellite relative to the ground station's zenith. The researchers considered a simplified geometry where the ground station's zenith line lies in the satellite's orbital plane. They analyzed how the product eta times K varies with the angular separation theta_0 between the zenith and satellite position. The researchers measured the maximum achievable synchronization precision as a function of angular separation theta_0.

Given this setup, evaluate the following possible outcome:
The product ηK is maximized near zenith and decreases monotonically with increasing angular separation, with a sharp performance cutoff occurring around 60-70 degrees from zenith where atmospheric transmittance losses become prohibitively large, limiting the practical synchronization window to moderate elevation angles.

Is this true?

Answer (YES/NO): NO